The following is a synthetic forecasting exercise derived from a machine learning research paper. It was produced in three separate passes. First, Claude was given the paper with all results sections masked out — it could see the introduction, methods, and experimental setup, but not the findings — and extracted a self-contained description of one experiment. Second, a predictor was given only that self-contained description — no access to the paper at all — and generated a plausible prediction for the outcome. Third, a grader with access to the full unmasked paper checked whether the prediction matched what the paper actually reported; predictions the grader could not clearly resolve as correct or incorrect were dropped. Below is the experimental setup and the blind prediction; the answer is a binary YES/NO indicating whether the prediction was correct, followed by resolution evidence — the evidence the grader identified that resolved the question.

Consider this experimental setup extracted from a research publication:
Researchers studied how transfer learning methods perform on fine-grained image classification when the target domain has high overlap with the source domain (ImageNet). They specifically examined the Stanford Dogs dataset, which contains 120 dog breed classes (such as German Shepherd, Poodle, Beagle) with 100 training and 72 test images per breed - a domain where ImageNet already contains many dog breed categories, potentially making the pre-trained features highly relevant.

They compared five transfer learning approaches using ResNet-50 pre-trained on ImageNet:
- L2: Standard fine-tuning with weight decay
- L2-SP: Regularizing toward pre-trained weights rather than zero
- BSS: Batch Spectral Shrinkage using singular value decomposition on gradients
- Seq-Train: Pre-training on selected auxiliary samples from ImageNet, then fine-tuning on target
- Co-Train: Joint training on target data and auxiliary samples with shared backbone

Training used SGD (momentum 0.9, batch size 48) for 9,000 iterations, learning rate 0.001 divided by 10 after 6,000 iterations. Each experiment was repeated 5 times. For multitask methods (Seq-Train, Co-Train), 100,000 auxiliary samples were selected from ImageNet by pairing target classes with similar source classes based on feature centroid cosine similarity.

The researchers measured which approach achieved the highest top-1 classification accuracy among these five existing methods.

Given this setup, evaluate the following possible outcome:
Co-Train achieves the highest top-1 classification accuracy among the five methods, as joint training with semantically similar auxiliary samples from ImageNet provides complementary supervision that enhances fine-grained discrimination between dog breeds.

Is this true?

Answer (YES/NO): YES